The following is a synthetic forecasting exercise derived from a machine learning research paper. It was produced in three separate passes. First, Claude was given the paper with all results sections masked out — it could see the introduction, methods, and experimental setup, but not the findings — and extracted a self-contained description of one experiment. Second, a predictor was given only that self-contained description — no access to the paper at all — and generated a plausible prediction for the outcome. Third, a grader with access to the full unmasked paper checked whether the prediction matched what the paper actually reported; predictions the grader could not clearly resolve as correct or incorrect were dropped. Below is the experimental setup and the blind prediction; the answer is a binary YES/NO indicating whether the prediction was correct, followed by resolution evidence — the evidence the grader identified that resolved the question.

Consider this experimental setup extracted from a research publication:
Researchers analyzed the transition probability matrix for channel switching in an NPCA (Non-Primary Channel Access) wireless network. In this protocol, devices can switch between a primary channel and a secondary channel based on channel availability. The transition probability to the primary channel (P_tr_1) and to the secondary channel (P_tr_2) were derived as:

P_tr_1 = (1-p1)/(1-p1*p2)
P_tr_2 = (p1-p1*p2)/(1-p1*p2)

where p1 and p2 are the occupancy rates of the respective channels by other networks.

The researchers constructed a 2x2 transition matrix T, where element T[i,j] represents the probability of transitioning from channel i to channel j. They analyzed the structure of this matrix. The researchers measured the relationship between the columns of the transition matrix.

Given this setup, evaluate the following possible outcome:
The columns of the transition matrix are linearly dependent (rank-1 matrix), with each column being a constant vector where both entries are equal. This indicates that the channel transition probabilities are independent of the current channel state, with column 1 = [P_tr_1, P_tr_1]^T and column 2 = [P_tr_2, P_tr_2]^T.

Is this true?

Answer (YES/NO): NO